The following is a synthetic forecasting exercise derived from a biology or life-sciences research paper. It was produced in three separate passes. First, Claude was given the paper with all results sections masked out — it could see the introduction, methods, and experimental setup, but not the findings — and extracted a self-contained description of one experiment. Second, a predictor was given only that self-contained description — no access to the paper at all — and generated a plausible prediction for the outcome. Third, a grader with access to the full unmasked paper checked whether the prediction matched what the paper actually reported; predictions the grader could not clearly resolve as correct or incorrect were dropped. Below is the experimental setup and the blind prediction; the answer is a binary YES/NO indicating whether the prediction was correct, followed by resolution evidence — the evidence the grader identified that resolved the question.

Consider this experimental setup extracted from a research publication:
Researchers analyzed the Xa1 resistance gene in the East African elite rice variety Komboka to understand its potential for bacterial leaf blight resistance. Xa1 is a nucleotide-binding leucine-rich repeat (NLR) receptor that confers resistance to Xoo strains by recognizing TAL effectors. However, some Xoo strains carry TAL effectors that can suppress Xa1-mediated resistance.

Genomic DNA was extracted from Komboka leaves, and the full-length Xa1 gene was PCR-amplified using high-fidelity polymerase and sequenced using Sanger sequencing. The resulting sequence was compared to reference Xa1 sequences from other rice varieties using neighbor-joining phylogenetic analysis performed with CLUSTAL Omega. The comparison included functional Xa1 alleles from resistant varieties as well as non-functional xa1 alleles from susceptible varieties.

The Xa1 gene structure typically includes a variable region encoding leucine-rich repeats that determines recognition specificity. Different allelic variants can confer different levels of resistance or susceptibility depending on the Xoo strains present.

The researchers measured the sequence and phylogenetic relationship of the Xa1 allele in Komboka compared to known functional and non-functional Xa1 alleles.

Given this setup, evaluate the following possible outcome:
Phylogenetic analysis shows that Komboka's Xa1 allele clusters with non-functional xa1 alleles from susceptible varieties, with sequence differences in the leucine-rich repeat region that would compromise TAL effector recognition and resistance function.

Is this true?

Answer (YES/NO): NO